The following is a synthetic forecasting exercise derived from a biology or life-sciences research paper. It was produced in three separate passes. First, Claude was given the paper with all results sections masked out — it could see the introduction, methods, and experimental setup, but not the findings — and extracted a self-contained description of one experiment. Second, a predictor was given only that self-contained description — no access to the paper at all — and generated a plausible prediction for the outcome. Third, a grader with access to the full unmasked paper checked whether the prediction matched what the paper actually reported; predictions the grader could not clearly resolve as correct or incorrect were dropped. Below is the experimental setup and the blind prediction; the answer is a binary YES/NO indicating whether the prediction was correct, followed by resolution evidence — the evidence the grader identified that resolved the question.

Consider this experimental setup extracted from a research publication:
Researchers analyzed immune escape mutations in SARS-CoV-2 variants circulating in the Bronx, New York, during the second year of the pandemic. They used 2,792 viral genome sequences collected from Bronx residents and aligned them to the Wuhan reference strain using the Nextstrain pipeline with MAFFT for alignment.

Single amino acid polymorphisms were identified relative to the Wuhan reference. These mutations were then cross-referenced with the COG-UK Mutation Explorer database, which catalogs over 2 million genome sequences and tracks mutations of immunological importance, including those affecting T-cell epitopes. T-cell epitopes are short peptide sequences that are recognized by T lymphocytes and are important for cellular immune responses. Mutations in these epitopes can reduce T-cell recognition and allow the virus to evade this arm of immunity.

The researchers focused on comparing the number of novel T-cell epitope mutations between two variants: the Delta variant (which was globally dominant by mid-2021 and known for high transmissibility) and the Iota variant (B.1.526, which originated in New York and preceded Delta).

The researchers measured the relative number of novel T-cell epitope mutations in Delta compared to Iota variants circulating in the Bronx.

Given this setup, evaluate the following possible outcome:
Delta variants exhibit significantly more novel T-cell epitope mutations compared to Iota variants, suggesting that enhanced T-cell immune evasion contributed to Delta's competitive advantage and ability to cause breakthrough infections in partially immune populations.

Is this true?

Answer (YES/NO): NO